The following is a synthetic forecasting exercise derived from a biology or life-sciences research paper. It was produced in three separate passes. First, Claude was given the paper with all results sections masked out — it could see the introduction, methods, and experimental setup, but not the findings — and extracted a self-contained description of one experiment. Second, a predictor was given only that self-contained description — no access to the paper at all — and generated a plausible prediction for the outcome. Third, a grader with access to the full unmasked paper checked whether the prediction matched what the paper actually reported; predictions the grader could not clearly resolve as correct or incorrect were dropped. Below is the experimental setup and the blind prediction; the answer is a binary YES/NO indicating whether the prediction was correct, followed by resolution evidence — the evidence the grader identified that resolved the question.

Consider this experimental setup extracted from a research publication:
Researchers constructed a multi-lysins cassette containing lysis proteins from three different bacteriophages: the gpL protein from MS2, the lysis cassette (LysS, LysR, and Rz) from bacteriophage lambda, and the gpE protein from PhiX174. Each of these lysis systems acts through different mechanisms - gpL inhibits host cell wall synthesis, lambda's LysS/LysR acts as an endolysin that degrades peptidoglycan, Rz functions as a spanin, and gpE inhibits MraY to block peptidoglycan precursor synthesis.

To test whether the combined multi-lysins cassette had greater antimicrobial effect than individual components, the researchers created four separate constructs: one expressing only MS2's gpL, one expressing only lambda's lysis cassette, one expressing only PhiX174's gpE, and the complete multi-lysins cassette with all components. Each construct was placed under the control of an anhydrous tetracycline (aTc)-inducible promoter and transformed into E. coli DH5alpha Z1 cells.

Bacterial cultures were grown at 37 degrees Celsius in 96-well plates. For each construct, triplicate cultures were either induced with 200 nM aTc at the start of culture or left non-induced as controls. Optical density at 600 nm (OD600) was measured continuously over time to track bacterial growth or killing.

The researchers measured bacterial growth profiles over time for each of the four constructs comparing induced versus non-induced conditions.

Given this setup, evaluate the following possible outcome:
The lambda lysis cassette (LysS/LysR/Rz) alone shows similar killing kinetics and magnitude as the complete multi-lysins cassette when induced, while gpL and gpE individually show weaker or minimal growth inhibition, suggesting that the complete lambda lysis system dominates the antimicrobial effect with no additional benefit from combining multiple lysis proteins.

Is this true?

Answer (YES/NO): NO